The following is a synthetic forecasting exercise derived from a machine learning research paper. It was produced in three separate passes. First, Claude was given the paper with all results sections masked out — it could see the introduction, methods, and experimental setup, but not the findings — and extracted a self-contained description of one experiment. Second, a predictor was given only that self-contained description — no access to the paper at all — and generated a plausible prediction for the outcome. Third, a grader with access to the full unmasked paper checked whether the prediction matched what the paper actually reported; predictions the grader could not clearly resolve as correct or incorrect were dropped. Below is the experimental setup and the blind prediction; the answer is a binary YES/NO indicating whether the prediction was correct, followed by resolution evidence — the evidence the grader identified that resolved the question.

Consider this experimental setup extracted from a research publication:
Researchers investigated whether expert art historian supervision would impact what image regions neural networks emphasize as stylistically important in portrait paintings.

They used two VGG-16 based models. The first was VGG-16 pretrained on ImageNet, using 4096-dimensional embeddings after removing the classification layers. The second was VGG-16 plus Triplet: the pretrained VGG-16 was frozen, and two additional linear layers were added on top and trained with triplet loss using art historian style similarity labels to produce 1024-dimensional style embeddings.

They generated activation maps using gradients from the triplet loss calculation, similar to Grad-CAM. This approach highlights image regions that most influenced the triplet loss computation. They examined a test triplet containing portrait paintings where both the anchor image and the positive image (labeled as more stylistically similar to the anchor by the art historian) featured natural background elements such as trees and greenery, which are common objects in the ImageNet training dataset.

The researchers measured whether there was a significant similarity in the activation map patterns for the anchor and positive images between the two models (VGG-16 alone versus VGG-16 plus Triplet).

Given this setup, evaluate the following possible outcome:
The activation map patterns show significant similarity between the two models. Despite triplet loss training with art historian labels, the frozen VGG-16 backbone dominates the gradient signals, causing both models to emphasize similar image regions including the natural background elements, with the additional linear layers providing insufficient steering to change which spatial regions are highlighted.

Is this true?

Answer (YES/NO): YES